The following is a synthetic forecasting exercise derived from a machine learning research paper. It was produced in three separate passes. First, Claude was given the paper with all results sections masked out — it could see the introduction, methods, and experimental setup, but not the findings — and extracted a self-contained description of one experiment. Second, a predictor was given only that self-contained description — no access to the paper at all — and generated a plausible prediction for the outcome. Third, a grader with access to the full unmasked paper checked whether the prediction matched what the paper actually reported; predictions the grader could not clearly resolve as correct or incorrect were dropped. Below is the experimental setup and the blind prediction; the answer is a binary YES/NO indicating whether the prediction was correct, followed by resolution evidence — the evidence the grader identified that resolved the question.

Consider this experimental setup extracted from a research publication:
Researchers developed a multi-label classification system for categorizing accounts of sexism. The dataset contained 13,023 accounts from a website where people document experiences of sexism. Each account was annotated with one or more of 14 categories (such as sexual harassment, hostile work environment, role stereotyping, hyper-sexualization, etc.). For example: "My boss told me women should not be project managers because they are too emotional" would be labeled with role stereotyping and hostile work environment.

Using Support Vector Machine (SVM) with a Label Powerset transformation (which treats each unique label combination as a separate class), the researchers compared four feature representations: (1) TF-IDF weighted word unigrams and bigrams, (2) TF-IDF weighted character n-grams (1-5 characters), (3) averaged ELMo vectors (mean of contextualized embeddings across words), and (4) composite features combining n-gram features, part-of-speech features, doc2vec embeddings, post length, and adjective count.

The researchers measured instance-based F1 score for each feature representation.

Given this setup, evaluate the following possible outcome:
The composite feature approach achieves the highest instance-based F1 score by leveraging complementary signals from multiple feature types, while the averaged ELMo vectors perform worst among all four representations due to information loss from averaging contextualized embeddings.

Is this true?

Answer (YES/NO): NO